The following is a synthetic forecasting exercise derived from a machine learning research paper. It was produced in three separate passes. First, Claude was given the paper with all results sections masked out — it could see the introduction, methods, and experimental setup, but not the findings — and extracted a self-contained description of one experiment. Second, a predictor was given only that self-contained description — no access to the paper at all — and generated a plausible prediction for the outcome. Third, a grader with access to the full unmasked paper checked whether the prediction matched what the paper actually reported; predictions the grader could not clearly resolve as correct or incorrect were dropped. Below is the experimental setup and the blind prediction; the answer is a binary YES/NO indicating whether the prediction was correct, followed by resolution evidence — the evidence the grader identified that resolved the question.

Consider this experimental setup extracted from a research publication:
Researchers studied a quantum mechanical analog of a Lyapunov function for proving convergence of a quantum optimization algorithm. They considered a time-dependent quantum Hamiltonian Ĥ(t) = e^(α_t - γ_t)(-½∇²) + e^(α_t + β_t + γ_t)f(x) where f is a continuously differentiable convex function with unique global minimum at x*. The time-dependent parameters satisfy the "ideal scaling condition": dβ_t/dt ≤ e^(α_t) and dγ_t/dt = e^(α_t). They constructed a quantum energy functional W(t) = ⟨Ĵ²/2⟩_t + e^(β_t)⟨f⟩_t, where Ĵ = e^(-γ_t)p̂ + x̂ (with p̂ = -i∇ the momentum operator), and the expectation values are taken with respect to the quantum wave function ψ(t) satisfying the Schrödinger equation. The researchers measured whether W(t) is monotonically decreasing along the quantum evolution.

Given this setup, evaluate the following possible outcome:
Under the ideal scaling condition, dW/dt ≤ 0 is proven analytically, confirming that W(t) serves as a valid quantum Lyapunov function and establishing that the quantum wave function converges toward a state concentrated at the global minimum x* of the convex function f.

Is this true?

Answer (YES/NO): YES